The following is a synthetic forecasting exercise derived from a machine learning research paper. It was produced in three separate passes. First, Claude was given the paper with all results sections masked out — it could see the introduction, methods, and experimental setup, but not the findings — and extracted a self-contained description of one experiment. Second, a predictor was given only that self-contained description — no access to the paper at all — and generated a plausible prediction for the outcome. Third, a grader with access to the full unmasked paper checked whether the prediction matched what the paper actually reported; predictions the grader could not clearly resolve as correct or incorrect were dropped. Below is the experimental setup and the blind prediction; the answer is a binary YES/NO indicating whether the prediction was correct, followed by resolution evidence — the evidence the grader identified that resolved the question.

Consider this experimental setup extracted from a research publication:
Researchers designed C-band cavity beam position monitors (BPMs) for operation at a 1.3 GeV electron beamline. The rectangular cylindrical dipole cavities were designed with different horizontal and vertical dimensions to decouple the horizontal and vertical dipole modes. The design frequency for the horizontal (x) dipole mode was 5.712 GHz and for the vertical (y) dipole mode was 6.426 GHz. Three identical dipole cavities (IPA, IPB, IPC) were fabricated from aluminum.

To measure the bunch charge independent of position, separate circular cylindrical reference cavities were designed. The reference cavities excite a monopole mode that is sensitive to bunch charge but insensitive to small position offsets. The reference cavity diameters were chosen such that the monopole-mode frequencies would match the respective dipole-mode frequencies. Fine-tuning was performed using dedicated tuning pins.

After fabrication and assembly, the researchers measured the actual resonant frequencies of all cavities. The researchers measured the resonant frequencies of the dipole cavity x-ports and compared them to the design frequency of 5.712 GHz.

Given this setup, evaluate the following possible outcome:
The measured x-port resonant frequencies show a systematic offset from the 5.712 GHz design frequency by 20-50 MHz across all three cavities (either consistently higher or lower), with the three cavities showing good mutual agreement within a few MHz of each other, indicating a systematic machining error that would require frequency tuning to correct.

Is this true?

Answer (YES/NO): NO